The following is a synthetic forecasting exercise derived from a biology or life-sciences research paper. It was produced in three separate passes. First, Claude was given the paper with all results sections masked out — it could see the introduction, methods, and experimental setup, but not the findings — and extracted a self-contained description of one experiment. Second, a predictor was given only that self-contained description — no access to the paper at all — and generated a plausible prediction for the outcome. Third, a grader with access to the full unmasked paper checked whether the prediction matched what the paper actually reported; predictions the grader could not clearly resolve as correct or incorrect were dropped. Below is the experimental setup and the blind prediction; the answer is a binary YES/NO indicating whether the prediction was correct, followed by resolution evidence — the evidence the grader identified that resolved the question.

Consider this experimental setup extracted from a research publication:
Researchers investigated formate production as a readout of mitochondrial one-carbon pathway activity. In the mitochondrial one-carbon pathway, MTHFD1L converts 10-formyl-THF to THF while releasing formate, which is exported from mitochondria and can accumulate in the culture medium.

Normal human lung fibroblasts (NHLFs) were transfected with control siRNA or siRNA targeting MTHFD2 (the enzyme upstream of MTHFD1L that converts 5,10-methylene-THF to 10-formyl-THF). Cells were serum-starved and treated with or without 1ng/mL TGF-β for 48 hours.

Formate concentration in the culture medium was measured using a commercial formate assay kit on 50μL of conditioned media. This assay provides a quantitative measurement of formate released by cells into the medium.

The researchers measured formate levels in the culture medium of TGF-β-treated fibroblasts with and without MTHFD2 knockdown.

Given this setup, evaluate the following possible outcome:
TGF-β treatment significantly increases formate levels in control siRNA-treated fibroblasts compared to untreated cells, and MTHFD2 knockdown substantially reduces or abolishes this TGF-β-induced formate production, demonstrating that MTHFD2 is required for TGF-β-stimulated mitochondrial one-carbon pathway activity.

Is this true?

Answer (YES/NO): YES